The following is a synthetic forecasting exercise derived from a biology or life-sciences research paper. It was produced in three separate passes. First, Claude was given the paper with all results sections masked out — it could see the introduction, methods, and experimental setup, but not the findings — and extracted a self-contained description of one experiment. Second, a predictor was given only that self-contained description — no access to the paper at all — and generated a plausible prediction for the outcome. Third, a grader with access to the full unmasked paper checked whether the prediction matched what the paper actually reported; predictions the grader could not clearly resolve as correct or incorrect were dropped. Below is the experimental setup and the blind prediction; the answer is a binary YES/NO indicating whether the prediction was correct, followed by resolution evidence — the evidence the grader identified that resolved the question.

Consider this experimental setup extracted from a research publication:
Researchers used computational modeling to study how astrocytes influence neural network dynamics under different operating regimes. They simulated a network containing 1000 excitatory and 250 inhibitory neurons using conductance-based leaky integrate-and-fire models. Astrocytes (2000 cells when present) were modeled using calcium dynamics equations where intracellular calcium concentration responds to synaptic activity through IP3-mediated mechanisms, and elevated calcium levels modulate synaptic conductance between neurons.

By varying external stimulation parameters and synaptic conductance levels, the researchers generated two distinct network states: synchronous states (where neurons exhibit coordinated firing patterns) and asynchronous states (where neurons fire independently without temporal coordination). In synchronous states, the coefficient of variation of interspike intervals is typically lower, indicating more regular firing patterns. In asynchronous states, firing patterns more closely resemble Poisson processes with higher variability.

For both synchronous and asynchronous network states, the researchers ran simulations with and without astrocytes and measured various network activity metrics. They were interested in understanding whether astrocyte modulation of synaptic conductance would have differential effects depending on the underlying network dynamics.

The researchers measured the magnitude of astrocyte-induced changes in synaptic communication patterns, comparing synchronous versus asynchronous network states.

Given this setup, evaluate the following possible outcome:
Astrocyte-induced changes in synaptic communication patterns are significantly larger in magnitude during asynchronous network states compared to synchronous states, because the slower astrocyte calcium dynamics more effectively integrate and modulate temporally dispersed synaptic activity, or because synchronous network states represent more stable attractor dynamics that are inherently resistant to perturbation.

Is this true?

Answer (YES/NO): NO